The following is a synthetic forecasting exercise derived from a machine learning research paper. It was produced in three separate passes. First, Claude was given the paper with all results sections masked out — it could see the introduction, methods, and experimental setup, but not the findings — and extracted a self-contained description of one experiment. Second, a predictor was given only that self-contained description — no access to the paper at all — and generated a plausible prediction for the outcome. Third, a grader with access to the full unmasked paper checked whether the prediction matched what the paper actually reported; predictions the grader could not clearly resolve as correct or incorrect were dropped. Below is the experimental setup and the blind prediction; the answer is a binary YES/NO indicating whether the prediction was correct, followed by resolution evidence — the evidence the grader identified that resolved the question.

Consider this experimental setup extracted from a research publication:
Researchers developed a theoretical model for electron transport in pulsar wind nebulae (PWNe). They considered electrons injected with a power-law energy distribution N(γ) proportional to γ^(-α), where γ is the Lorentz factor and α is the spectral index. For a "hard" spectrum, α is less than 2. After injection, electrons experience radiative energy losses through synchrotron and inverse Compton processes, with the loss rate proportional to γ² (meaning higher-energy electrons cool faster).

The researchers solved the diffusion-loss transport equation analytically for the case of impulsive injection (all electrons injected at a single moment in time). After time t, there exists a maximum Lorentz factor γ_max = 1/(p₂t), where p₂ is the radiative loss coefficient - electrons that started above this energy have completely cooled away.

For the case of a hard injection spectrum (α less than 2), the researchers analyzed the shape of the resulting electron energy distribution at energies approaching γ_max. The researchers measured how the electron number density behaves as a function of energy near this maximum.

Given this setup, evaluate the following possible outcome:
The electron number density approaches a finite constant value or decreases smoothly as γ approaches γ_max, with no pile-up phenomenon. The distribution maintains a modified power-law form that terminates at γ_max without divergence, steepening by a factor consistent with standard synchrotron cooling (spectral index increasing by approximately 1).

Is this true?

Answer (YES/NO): NO